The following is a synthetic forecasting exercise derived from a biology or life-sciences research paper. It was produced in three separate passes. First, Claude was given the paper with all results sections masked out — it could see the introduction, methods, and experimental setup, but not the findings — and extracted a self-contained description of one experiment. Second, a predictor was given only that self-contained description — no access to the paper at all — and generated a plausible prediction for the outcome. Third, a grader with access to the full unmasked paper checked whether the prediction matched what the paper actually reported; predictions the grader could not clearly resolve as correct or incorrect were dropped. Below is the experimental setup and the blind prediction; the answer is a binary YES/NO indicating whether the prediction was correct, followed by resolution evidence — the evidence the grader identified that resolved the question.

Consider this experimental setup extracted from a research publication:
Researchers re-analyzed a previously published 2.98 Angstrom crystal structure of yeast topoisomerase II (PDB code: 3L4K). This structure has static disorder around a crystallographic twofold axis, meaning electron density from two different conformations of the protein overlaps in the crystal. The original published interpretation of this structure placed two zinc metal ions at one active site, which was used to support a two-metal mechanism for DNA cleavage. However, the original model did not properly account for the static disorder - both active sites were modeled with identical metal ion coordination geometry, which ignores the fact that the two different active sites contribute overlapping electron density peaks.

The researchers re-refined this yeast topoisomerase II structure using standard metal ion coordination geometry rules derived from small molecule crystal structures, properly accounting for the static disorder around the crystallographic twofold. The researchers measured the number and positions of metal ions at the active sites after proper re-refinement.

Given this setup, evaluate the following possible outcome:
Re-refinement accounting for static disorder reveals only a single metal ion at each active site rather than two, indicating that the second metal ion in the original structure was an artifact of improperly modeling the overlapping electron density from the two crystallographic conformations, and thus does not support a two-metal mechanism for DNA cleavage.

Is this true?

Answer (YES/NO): YES